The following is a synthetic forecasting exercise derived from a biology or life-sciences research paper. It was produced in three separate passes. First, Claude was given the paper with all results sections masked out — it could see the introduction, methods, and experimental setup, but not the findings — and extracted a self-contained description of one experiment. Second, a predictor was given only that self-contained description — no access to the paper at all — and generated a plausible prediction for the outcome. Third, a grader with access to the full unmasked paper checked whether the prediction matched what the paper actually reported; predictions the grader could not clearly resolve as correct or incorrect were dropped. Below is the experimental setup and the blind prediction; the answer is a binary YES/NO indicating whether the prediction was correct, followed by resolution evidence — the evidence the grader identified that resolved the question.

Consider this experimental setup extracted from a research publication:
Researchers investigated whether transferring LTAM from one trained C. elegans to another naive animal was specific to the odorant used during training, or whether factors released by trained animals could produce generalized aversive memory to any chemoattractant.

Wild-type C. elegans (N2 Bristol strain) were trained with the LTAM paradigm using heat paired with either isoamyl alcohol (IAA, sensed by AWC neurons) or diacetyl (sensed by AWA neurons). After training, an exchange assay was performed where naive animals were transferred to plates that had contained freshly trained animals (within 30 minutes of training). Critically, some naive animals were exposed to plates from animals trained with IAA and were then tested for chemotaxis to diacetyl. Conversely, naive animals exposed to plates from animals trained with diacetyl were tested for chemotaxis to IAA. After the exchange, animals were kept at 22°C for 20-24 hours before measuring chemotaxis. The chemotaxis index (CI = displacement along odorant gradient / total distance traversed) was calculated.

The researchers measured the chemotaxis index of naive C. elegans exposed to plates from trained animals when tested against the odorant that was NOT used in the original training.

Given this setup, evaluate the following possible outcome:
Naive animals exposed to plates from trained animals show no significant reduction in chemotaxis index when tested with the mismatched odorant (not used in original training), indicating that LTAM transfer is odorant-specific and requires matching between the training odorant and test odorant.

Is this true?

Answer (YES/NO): YES